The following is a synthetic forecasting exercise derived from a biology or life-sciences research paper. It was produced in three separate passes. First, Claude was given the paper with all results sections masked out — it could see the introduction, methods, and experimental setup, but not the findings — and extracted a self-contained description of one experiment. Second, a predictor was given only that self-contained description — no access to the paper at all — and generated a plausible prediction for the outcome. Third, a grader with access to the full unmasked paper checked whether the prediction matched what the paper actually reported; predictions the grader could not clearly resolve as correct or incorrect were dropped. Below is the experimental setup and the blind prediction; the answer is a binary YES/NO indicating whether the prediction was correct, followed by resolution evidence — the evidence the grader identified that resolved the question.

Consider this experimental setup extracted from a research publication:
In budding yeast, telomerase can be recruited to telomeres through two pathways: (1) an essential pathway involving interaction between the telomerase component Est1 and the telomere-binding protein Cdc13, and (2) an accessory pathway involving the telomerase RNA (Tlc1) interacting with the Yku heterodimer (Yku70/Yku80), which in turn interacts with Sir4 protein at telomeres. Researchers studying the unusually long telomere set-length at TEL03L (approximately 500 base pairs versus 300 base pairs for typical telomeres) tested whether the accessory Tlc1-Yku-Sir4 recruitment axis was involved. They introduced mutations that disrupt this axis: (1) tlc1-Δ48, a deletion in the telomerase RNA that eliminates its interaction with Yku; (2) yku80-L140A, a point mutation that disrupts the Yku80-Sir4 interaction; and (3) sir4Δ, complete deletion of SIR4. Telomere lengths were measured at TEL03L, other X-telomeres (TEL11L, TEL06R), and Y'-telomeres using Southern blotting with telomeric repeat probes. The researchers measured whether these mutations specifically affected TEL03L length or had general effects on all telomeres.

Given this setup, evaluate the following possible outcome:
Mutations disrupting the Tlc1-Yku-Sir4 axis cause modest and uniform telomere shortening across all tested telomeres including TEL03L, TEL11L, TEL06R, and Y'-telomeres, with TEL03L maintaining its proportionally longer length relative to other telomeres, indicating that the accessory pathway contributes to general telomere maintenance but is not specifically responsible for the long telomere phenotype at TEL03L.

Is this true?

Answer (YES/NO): NO